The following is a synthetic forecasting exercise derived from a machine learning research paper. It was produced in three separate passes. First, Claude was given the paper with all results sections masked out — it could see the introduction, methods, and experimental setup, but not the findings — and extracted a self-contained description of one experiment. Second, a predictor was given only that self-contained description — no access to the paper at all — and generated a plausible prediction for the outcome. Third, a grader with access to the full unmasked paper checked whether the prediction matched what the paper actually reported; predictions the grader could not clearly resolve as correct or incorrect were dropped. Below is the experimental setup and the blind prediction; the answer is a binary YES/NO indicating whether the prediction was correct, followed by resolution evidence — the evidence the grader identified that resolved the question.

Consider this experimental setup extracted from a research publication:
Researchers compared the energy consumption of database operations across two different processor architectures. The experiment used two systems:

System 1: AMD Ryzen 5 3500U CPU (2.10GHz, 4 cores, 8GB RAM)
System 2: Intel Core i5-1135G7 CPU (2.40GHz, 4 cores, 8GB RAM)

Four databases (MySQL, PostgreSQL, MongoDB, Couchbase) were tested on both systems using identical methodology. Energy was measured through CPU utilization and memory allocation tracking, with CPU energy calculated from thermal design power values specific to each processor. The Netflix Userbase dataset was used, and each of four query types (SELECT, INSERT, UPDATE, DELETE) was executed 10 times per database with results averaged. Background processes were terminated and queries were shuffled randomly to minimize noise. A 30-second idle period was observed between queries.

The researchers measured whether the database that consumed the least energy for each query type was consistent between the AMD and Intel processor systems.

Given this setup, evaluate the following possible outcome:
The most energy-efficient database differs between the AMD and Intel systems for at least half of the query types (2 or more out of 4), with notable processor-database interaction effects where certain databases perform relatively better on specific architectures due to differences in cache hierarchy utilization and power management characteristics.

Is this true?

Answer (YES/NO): YES